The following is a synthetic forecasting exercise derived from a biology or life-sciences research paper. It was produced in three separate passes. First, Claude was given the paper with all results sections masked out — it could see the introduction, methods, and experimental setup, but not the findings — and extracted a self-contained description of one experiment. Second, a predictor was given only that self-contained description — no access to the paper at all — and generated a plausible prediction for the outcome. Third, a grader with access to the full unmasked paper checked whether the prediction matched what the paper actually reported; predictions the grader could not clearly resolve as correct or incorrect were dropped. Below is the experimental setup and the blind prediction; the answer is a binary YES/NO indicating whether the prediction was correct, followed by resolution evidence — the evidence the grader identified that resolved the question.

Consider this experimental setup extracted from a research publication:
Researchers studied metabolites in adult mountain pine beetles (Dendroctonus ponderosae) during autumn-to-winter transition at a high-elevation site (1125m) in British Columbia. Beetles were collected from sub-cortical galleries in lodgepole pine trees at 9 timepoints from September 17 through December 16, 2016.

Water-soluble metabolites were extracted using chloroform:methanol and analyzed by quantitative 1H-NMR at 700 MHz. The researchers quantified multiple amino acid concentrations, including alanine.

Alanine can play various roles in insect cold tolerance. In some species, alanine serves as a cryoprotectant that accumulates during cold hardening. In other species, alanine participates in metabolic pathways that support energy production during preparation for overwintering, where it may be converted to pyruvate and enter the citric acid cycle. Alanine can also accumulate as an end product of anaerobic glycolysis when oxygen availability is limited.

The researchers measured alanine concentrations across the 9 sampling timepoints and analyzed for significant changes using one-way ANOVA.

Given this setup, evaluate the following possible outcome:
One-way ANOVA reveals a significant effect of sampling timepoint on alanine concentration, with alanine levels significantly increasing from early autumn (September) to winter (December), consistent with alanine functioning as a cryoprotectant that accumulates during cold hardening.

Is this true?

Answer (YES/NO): NO